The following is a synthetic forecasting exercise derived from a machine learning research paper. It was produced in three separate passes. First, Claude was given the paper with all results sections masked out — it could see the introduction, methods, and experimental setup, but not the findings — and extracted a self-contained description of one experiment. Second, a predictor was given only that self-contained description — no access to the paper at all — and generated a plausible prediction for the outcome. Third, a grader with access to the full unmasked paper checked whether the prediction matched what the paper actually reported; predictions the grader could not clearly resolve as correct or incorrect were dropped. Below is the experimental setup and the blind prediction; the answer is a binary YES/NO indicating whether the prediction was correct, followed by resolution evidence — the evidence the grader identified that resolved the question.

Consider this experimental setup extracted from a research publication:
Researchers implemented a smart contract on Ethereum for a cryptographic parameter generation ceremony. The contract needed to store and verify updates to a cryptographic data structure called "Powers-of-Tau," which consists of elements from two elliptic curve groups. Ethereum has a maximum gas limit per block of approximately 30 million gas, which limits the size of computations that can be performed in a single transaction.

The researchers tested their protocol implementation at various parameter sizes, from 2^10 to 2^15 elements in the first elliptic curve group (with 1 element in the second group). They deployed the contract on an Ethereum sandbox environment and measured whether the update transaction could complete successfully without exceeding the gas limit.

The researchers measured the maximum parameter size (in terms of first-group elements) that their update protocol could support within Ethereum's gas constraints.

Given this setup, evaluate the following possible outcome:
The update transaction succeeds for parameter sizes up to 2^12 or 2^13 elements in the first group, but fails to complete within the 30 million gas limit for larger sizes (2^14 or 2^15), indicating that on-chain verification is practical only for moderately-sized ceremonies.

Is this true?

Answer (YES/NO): NO